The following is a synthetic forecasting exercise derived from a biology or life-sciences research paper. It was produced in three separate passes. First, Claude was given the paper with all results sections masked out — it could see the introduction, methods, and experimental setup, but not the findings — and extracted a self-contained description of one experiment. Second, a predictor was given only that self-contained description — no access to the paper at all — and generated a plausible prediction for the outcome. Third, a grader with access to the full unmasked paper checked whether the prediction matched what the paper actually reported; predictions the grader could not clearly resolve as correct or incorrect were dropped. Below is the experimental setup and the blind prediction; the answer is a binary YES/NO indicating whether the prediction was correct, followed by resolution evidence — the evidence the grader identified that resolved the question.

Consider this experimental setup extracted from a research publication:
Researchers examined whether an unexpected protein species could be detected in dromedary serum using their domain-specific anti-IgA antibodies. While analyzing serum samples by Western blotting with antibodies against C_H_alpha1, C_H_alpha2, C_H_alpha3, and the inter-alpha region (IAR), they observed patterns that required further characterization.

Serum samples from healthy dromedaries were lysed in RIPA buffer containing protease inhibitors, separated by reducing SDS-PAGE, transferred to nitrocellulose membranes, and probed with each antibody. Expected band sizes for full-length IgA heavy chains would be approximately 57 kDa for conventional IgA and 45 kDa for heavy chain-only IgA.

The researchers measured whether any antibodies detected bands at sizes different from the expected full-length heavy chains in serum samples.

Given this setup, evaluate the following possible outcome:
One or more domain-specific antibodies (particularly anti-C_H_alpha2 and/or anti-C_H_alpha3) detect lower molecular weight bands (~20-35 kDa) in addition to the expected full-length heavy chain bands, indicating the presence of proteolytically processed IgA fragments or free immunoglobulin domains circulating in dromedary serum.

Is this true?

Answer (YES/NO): NO